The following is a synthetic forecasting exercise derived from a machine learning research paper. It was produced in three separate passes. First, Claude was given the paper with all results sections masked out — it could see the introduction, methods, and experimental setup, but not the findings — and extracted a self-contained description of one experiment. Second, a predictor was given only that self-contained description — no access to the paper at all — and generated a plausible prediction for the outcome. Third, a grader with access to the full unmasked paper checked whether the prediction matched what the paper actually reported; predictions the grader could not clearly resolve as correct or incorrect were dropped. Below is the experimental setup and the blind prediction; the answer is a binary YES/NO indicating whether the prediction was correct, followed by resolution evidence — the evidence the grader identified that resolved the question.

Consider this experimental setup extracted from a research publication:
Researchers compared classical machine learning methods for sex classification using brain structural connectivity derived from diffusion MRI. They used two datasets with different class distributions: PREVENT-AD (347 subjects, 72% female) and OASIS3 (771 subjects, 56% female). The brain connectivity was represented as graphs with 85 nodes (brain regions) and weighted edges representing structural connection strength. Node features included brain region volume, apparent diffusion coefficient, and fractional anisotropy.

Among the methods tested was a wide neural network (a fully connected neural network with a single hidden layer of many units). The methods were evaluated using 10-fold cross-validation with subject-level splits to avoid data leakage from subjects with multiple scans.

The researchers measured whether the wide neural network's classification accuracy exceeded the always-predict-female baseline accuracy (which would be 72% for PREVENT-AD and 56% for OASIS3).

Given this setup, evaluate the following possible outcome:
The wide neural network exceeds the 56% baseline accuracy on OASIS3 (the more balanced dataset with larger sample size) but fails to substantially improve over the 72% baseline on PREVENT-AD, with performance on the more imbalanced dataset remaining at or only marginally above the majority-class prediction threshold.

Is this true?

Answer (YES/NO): NO